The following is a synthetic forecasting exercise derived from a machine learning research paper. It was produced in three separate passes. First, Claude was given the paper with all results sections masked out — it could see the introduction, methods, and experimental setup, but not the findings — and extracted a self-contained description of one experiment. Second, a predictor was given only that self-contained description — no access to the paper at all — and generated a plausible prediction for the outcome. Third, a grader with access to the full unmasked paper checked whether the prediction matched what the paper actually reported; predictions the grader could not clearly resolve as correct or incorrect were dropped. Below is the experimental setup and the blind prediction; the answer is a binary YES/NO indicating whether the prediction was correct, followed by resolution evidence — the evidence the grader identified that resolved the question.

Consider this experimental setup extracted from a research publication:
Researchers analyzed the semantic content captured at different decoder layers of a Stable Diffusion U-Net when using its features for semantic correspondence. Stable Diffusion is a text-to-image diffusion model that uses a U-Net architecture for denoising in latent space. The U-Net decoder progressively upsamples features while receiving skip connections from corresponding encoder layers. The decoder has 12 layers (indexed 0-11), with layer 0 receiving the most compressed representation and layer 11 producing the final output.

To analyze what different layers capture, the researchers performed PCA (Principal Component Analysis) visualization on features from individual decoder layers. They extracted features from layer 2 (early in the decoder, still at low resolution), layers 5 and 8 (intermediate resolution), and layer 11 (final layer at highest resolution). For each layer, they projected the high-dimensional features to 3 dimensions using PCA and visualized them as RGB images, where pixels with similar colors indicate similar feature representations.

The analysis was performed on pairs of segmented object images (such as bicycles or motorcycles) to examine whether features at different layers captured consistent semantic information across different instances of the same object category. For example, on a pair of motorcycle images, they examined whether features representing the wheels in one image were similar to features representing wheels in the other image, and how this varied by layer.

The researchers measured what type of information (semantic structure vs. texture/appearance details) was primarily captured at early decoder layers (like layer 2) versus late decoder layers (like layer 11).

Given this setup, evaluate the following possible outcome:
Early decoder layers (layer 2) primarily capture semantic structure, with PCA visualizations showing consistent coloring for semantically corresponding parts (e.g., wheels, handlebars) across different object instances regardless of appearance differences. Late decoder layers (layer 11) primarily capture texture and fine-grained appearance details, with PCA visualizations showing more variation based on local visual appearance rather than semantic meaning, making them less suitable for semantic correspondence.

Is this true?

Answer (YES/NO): YES